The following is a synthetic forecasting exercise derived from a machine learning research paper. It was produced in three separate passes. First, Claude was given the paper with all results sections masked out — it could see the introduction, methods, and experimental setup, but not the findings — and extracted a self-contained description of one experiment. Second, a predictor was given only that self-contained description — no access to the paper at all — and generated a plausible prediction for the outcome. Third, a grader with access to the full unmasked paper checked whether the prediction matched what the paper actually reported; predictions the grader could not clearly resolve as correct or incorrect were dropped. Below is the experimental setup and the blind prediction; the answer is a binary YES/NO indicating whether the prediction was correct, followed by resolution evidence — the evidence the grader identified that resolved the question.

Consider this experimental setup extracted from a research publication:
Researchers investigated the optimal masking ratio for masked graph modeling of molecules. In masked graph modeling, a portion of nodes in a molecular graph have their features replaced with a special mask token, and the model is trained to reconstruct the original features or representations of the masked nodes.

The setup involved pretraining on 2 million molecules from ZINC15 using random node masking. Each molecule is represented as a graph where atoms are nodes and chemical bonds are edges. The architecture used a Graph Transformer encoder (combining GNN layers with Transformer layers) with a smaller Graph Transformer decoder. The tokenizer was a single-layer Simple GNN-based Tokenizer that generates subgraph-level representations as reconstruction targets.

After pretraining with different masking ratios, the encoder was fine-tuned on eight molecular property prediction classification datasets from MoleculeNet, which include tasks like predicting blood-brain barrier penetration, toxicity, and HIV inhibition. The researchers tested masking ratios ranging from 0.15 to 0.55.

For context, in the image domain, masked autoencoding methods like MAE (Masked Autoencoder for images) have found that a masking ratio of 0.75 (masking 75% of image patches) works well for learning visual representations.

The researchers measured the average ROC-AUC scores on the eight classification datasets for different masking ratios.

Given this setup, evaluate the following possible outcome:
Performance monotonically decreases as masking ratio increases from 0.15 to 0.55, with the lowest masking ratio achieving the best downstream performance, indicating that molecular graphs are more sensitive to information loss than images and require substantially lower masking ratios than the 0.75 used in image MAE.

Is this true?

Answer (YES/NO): NO